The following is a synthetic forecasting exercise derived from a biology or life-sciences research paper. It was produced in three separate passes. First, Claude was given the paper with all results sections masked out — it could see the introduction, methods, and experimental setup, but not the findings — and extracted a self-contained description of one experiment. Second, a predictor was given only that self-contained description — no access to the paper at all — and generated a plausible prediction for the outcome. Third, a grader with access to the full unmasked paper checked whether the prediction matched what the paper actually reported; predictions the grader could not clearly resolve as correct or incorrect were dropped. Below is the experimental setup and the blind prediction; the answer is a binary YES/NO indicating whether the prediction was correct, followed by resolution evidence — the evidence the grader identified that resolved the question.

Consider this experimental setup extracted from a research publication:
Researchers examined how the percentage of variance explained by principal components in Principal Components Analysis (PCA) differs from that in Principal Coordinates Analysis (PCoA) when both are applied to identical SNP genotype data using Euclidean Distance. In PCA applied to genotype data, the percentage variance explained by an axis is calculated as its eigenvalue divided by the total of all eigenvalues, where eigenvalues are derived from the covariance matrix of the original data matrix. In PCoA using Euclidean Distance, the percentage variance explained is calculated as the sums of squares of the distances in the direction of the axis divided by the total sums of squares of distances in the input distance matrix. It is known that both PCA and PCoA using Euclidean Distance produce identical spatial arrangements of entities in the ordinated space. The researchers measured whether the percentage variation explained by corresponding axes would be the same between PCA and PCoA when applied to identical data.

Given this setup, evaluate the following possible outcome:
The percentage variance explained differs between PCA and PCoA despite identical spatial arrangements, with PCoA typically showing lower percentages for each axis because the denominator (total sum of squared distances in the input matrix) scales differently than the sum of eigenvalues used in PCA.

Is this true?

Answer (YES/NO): NO